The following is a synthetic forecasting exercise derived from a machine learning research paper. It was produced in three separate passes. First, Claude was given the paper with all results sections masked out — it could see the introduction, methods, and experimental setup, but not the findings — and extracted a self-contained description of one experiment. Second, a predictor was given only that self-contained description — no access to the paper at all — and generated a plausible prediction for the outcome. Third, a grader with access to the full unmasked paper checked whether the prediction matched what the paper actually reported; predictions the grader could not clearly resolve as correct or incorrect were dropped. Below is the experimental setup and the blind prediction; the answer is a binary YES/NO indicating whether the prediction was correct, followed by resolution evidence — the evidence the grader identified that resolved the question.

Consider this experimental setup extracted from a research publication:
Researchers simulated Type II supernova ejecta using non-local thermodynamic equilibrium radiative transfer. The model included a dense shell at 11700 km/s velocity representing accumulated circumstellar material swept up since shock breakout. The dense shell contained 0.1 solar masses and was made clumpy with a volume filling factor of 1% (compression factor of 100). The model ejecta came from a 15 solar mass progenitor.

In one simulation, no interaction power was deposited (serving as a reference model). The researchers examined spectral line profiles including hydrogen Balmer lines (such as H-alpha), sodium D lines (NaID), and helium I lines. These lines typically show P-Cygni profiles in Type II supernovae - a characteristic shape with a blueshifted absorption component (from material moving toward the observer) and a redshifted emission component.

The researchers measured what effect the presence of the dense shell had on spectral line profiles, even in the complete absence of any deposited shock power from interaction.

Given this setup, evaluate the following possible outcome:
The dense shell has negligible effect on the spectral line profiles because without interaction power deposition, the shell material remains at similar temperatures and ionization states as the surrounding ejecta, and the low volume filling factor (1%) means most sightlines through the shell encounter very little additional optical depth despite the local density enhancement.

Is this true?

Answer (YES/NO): NO